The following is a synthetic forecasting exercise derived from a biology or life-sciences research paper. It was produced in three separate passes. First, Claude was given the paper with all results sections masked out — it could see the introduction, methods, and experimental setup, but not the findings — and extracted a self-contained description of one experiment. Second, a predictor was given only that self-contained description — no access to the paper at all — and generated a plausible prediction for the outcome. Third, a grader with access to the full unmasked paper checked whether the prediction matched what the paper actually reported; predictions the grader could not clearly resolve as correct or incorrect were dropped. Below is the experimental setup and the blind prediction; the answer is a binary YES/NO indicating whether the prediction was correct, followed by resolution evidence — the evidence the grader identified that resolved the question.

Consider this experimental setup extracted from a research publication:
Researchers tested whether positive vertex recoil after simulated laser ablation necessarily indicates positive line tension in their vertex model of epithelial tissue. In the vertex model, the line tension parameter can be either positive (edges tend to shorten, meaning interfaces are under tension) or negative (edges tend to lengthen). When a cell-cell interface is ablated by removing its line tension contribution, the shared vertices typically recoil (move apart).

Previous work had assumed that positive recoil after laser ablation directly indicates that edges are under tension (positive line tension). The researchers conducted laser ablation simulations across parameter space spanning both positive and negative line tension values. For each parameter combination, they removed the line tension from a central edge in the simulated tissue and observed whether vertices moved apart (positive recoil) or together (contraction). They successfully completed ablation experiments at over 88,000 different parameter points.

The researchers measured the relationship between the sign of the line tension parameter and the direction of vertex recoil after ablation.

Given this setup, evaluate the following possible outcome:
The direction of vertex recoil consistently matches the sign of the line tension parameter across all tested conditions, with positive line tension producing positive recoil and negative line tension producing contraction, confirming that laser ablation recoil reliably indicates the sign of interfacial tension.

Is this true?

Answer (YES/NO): NO